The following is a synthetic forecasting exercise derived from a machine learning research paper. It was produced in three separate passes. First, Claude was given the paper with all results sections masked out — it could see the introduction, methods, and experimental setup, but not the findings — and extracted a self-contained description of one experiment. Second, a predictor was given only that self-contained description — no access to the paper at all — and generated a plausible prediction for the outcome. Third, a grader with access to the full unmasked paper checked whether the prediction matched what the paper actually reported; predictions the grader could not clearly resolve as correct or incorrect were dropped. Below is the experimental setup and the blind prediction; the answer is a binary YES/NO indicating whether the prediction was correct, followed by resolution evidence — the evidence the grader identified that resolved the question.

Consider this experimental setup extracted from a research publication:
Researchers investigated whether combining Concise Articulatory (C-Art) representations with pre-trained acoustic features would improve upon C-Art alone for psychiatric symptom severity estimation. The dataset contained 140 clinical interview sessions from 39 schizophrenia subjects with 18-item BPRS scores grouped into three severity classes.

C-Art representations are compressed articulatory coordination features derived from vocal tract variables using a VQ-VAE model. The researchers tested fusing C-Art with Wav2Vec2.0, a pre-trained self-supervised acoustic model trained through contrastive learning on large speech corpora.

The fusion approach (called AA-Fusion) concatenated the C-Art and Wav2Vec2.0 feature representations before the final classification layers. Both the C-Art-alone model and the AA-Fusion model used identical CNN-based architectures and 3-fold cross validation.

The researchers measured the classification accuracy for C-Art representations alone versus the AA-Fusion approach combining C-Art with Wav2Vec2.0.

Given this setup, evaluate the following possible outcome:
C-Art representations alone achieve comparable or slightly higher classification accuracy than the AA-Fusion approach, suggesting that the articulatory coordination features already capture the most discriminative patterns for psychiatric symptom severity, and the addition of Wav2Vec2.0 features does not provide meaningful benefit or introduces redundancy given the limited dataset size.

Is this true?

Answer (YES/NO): NO